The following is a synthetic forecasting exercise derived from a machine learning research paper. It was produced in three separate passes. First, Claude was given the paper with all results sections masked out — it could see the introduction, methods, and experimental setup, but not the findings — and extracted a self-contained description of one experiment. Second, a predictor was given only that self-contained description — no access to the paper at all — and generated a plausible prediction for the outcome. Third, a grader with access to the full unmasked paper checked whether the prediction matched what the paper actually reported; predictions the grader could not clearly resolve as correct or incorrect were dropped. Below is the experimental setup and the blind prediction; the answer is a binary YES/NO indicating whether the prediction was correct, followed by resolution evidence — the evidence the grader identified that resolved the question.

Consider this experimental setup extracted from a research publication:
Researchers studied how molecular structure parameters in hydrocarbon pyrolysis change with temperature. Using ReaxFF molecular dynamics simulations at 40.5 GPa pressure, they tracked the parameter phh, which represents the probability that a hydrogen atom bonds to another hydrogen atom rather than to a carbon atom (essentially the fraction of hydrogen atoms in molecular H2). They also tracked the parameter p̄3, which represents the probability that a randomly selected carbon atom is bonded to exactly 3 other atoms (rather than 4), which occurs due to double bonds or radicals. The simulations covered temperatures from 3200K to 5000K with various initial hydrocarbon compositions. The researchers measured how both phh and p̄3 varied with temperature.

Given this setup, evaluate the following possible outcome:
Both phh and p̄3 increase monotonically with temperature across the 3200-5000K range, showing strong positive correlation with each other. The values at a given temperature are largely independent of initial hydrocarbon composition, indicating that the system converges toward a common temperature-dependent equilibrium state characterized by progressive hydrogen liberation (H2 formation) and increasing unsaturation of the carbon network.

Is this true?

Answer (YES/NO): NO